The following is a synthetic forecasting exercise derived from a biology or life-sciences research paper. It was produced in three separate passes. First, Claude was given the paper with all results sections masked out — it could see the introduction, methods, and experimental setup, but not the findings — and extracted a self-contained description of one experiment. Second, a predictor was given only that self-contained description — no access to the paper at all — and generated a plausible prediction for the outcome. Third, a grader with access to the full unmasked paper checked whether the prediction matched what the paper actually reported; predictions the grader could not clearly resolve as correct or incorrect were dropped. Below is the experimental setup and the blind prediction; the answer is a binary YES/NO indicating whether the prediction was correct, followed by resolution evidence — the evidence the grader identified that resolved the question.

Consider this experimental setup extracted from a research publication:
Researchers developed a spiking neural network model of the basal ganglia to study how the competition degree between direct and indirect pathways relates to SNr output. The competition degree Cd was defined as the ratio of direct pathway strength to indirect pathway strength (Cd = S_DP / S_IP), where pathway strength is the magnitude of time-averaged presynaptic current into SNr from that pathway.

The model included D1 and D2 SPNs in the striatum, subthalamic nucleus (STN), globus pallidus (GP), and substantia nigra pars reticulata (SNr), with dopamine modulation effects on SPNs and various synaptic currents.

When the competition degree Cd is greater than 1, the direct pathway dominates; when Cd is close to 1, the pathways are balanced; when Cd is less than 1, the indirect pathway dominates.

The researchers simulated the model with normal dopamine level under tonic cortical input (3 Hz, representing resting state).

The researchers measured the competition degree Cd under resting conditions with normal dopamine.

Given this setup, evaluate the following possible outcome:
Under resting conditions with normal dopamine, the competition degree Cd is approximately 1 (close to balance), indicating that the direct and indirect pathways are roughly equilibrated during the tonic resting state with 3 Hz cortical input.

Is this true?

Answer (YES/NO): YES